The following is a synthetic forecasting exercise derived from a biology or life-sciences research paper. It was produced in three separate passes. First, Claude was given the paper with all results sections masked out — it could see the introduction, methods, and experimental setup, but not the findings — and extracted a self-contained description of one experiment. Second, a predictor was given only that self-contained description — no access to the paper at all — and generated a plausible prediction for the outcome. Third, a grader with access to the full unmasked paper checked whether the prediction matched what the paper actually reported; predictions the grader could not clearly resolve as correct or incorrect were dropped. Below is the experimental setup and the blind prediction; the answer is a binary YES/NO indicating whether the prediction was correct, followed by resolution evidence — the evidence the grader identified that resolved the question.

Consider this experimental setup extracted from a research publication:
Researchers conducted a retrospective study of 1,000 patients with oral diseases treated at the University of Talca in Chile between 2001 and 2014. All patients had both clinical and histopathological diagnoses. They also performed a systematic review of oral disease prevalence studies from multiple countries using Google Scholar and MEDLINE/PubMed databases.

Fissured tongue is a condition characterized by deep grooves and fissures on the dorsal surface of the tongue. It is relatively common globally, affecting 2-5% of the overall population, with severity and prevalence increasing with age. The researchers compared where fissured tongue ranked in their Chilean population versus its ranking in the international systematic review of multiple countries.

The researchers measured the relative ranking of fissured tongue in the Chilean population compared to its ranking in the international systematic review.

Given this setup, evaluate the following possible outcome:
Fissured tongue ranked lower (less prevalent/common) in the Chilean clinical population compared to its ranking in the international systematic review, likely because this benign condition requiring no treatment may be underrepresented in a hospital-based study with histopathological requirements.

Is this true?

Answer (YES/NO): YES